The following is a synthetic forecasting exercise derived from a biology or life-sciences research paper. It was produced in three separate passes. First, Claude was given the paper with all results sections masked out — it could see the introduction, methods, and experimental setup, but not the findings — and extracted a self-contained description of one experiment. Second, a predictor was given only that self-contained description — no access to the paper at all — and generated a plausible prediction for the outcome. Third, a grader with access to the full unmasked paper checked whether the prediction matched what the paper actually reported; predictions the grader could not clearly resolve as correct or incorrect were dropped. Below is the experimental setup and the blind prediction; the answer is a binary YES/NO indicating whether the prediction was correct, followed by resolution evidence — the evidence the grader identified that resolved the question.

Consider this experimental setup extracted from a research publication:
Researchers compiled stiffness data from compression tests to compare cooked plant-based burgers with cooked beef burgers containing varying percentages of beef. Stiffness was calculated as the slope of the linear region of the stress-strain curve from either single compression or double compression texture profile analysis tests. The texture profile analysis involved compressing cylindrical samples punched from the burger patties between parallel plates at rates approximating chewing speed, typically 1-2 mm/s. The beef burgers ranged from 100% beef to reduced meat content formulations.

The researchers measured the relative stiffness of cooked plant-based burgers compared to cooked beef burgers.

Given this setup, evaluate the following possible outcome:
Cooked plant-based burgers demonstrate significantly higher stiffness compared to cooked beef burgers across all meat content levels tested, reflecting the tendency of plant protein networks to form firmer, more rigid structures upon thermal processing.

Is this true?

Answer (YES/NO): NO